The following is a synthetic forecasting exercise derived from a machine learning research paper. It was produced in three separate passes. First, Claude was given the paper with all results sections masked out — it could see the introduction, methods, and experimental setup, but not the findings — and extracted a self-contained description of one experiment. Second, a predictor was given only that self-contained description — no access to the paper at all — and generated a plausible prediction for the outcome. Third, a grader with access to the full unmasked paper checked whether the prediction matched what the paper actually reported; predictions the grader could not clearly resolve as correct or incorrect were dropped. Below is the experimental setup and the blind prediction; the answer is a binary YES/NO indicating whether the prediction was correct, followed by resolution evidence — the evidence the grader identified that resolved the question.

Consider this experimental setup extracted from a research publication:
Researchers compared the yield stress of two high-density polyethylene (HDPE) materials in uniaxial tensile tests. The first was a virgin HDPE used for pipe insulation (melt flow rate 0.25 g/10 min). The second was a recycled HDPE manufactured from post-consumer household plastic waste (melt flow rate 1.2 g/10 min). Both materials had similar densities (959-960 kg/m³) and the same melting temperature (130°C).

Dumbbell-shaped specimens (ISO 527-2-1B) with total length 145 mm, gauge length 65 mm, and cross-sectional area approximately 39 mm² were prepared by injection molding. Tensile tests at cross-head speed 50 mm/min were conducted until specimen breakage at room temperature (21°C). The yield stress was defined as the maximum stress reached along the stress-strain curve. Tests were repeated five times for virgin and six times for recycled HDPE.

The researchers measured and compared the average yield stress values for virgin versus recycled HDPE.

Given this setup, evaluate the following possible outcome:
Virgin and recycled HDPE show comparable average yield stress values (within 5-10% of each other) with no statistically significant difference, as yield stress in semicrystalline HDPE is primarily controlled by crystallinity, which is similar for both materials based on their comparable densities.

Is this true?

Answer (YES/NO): YES